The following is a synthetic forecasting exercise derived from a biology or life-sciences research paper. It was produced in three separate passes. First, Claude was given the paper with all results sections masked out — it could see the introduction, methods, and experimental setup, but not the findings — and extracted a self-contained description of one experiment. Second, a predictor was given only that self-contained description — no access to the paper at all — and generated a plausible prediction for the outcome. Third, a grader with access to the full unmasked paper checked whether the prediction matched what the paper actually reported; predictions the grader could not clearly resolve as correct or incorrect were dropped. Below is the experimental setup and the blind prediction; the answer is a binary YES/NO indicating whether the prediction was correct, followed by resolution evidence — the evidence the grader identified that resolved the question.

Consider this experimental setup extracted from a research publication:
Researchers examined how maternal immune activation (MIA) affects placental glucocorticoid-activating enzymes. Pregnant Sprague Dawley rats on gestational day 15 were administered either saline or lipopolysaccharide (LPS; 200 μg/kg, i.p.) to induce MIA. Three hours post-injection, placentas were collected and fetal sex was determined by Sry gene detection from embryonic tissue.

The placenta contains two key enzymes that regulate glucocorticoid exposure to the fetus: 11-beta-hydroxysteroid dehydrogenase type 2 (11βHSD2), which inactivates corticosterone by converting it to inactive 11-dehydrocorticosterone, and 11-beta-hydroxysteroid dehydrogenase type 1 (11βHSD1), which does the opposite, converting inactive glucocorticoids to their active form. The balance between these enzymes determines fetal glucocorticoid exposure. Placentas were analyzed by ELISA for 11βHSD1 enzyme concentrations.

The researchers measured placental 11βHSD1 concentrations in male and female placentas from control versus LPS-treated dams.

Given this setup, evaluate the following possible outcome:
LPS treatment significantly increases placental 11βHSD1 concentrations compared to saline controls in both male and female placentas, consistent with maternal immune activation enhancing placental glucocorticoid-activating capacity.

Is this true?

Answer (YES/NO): YES